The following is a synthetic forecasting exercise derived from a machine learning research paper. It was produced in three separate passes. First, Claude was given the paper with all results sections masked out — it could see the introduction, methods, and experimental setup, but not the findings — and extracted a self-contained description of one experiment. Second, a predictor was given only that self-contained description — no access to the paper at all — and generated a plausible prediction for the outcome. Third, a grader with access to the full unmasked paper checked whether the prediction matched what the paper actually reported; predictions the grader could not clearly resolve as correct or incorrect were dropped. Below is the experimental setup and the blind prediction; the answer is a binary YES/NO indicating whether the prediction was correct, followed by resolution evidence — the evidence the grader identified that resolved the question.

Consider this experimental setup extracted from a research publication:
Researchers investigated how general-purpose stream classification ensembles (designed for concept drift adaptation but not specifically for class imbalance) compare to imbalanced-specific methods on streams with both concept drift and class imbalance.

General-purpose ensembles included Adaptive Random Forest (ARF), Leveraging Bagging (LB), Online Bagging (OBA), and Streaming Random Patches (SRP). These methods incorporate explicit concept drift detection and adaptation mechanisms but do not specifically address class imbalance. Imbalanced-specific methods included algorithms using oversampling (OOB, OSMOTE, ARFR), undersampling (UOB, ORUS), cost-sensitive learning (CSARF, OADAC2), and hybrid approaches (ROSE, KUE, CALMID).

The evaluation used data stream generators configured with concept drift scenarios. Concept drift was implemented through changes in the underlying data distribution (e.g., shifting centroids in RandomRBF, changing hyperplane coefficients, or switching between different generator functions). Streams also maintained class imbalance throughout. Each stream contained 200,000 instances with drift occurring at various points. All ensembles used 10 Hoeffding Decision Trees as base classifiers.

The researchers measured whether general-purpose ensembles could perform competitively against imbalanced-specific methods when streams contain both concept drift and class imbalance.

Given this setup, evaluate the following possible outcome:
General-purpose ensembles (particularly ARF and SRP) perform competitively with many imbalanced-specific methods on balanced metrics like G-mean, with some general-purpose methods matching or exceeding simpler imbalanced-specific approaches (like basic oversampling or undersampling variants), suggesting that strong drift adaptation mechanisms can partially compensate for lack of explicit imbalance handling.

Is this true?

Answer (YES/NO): YES